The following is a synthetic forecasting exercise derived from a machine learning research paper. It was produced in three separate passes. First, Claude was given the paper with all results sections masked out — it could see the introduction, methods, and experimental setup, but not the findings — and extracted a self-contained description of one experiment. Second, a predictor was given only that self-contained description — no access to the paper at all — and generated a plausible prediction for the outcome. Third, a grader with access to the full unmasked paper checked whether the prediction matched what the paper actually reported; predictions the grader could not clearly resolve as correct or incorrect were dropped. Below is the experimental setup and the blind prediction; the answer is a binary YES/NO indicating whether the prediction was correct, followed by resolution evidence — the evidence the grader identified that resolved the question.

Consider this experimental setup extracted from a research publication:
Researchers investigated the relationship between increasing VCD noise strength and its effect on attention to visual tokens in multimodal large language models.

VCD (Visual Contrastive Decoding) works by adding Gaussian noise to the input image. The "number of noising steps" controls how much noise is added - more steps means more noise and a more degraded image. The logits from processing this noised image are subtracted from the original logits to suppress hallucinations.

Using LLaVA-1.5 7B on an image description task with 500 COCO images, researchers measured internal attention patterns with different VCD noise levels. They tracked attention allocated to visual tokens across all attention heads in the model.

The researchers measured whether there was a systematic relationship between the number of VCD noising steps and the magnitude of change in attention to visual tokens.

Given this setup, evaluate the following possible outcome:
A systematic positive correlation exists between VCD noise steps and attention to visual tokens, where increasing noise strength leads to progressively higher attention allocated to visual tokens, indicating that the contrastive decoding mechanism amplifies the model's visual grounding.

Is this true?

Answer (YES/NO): NO